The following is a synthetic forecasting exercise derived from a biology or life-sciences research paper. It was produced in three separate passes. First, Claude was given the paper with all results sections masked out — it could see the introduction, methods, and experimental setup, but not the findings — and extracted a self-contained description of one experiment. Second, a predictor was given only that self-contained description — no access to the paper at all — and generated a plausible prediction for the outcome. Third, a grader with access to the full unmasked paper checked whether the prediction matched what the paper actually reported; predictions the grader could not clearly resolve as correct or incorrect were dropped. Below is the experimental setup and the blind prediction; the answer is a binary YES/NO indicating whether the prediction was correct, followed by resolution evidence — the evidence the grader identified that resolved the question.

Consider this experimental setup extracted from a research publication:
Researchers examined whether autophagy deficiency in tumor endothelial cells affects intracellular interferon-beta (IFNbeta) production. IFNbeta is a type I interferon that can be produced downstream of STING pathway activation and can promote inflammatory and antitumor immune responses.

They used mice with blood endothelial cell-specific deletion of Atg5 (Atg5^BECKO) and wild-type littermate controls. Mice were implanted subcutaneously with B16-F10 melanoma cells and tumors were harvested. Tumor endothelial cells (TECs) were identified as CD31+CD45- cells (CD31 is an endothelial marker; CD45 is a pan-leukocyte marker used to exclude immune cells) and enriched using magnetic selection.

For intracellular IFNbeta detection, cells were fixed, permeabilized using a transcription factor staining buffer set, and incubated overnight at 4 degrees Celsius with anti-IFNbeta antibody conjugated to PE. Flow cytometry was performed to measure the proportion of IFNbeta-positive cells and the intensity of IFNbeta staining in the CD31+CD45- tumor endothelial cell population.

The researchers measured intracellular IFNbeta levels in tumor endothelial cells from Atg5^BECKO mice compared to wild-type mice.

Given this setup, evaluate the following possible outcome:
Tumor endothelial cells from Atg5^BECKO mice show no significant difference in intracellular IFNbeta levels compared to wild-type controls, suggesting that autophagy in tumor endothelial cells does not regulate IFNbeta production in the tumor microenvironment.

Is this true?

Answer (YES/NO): NO